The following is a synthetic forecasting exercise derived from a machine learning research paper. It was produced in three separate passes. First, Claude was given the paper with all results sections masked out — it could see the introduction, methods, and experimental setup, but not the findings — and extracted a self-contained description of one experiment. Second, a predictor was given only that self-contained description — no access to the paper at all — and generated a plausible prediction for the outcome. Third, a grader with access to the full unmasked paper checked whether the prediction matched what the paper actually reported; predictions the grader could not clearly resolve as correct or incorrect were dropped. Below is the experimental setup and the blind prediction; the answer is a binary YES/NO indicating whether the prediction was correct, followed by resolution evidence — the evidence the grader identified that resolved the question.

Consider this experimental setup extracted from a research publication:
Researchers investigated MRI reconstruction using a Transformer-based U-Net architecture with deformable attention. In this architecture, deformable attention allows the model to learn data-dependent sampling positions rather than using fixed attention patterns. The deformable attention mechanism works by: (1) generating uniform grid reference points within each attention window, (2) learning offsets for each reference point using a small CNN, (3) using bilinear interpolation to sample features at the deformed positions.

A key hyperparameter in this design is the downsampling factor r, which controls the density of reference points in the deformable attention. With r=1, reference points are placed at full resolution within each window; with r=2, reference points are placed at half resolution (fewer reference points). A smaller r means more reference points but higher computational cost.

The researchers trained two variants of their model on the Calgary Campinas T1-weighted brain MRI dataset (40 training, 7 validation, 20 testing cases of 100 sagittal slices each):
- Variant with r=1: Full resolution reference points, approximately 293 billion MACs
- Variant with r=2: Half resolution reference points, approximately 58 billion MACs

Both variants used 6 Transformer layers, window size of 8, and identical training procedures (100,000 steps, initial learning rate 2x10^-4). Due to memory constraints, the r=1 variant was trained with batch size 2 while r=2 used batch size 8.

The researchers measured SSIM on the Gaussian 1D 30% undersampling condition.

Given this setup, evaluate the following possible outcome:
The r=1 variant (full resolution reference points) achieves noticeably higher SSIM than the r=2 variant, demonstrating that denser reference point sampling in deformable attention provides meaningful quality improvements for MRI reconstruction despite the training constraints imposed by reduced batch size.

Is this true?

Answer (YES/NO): YES